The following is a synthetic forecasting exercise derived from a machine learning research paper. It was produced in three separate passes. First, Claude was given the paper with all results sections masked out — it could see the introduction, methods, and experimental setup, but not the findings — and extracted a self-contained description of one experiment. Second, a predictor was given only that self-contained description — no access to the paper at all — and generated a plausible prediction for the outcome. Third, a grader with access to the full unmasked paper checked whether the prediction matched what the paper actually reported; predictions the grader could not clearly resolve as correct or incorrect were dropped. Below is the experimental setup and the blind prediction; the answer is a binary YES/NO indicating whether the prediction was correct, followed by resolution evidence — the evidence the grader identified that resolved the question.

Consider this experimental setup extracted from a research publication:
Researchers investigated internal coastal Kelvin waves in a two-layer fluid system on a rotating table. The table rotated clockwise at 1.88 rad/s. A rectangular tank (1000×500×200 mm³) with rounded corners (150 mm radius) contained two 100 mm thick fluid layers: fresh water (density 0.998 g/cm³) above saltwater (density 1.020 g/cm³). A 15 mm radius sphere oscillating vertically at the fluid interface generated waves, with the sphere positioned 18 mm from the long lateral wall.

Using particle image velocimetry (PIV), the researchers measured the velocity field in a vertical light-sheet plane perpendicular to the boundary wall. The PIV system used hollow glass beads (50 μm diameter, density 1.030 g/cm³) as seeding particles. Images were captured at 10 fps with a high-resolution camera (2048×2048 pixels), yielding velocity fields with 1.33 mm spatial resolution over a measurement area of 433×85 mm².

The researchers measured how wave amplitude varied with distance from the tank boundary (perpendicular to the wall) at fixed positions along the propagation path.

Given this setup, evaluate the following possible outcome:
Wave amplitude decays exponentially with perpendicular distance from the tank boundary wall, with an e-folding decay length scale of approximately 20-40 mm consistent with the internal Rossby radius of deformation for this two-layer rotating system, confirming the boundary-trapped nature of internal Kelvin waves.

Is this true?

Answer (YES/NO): YES